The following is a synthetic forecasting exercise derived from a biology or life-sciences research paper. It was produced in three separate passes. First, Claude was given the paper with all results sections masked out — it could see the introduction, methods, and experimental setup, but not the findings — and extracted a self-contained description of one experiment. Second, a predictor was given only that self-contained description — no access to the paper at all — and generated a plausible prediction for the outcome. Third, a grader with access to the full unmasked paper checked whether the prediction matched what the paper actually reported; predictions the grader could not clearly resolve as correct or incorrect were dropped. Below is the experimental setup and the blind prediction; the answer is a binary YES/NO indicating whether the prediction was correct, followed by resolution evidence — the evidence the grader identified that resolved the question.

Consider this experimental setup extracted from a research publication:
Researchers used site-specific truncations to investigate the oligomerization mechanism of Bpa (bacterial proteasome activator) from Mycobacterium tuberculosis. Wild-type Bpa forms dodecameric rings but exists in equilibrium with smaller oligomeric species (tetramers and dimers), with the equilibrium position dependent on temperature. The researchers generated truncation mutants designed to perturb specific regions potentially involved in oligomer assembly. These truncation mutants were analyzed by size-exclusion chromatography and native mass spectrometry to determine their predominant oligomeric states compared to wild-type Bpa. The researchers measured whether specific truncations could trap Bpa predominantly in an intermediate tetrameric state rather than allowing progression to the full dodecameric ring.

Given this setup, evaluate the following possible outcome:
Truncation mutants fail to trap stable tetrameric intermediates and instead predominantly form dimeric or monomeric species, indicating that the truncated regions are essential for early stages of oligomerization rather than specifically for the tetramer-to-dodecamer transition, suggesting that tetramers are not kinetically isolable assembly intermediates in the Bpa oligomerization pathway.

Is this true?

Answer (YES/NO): NO